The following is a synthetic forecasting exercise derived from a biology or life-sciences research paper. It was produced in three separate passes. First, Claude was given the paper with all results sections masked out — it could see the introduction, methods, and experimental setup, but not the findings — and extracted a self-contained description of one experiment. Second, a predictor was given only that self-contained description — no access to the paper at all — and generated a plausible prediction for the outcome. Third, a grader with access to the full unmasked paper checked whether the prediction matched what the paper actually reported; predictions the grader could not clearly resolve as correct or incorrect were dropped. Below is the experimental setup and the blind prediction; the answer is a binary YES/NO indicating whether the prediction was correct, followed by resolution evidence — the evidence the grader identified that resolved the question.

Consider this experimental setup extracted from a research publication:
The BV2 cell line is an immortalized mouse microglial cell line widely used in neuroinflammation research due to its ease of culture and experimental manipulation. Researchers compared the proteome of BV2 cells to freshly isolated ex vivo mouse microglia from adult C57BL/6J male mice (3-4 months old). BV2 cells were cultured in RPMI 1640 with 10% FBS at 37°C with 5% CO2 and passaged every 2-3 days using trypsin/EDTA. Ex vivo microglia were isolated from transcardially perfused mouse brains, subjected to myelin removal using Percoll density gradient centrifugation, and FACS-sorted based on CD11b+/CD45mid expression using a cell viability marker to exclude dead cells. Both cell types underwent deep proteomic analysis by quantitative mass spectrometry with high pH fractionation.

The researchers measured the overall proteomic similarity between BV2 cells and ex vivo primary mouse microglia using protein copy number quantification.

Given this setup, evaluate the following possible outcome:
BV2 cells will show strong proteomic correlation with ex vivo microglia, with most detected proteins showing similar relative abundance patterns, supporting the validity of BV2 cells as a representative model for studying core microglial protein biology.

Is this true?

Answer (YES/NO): NO